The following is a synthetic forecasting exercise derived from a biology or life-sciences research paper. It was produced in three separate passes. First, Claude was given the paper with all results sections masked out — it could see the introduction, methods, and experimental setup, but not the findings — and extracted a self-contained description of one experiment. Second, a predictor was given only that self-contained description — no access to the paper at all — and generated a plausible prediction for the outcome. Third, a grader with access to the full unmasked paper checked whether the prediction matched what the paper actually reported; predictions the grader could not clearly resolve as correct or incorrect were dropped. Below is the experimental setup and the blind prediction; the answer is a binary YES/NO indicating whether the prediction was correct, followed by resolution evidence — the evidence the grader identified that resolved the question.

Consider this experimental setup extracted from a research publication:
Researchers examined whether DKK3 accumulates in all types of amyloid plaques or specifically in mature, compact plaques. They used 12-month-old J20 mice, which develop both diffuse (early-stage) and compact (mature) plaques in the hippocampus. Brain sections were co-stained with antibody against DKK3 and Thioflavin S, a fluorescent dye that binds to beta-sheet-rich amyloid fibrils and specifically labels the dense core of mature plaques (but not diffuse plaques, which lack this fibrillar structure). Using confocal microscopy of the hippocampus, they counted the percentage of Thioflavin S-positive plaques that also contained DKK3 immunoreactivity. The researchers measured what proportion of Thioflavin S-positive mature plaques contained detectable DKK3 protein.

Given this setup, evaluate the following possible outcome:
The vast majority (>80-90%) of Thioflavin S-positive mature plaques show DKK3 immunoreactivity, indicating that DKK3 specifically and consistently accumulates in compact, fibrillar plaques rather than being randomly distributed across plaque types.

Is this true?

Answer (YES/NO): NO